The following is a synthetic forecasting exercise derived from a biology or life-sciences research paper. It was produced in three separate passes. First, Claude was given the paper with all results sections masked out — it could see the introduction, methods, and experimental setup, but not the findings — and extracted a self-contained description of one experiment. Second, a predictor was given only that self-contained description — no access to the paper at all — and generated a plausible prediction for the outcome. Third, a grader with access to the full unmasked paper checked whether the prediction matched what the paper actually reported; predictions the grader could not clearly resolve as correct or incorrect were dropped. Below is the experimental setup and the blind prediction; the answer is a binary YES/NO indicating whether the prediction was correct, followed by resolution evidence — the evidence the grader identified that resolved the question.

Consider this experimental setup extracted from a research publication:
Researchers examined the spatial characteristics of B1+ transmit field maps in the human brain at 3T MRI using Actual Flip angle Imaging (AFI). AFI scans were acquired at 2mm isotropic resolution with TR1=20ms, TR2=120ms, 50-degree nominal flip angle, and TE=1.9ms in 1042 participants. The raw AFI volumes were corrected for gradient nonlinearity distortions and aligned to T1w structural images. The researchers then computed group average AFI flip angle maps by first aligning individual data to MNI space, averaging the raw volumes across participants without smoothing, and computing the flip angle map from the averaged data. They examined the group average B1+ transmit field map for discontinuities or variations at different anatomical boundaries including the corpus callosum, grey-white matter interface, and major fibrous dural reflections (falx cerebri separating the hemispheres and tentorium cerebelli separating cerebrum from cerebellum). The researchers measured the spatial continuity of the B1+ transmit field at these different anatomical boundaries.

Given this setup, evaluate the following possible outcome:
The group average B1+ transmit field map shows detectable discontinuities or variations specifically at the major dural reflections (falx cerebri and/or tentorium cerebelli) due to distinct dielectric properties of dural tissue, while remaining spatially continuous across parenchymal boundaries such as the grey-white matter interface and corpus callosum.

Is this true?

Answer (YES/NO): YES